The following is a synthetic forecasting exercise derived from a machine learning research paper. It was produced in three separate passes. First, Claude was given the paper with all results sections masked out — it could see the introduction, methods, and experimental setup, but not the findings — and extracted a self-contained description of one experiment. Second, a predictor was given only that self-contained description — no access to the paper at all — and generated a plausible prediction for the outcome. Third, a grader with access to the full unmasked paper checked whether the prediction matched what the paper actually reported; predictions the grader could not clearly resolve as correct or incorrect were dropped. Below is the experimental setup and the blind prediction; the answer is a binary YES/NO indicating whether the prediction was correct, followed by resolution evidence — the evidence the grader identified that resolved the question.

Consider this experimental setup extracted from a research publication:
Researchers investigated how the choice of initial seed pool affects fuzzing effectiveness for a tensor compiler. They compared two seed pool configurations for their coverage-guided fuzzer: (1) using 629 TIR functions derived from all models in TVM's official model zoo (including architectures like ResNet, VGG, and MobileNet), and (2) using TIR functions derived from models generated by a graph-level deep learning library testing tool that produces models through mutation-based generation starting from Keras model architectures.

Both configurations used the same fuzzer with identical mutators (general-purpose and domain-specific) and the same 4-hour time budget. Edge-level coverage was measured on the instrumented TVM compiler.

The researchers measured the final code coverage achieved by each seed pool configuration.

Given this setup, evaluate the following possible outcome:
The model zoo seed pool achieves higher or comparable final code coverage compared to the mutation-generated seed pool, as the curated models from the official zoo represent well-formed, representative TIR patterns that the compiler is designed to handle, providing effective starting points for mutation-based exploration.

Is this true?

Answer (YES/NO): NO